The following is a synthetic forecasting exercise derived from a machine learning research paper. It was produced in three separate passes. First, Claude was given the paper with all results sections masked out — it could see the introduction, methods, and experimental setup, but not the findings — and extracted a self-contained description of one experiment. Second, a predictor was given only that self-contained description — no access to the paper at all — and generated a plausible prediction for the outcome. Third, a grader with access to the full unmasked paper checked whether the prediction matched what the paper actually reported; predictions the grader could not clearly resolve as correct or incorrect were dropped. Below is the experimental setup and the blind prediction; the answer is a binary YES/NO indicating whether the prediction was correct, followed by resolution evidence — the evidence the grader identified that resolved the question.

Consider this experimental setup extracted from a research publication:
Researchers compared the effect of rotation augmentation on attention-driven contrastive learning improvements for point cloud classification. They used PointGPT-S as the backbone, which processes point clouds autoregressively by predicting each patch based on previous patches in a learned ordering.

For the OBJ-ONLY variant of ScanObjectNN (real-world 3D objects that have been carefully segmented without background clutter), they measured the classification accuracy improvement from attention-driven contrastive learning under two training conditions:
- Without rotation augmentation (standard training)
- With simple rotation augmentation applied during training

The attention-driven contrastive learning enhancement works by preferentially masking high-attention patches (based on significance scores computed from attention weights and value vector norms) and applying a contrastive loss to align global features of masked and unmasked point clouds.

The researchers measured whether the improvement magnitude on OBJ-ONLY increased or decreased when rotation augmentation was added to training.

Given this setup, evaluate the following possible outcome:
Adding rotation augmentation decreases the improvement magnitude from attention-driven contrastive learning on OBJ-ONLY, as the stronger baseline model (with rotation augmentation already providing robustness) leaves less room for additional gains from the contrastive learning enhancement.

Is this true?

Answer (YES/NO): YES